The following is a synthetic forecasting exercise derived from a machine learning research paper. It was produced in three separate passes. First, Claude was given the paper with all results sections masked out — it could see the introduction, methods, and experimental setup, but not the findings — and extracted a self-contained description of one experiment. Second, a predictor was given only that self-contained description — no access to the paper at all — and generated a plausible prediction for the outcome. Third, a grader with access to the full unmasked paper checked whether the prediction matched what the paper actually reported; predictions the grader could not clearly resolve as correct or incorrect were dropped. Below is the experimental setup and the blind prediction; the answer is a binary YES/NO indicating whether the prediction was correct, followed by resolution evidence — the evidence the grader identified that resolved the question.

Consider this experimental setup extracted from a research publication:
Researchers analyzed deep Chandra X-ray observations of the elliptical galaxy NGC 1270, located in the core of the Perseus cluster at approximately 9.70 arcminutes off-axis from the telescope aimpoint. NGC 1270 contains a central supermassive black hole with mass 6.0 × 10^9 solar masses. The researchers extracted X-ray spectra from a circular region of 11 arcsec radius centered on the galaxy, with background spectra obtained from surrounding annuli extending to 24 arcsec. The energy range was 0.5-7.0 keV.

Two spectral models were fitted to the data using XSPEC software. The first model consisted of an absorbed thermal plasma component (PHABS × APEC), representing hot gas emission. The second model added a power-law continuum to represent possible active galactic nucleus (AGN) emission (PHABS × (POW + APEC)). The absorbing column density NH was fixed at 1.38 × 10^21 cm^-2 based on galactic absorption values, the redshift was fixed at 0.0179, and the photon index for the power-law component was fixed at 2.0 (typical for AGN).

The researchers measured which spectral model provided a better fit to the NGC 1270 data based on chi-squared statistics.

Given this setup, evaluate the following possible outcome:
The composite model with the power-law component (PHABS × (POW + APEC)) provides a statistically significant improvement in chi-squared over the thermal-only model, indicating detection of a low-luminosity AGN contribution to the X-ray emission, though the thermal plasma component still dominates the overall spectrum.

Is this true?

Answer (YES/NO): NO